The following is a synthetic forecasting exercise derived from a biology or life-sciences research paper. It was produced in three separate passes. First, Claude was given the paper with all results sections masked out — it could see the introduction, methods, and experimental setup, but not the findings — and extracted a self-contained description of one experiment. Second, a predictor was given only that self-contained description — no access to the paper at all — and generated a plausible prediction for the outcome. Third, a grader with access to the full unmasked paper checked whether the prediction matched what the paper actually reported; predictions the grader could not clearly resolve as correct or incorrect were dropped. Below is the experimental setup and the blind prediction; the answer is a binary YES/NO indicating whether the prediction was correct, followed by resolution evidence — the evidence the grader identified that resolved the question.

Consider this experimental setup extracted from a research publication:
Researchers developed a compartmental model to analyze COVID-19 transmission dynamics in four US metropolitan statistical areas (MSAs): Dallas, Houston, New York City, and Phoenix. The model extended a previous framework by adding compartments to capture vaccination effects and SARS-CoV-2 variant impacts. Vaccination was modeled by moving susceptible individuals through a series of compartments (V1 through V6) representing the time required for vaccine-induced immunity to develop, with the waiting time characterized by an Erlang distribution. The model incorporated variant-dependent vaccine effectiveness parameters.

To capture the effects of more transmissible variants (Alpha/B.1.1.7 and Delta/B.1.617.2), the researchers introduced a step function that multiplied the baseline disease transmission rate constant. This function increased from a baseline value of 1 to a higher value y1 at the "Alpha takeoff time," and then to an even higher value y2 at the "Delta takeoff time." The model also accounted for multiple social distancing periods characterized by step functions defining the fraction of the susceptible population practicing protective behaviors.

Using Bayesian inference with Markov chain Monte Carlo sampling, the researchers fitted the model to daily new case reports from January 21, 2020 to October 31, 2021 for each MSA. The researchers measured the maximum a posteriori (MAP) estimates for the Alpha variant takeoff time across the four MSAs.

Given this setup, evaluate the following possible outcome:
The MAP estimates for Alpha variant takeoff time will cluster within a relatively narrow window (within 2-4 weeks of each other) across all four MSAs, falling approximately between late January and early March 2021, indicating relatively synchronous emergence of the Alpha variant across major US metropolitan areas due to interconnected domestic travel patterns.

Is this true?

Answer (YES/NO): NO